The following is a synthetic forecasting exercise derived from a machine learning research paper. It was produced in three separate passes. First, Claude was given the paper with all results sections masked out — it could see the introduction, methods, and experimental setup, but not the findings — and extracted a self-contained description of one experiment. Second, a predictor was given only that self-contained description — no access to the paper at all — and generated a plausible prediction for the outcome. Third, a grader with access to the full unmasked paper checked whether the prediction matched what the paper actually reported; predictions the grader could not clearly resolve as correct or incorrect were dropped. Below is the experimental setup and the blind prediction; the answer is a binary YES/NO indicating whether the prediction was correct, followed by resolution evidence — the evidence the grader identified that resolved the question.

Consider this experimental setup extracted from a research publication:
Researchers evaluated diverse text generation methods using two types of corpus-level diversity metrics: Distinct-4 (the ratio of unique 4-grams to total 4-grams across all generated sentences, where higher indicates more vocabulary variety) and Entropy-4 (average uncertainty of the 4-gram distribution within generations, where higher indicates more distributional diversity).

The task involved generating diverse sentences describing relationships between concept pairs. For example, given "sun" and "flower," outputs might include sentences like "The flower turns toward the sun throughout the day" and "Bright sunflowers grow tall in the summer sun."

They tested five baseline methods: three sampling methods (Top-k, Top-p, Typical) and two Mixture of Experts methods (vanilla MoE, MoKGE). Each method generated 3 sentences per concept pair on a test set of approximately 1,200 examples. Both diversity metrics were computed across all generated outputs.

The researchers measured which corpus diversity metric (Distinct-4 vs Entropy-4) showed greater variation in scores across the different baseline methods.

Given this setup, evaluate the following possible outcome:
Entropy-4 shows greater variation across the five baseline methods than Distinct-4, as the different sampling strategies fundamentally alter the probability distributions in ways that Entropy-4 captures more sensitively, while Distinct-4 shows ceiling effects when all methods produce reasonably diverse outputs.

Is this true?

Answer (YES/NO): NO